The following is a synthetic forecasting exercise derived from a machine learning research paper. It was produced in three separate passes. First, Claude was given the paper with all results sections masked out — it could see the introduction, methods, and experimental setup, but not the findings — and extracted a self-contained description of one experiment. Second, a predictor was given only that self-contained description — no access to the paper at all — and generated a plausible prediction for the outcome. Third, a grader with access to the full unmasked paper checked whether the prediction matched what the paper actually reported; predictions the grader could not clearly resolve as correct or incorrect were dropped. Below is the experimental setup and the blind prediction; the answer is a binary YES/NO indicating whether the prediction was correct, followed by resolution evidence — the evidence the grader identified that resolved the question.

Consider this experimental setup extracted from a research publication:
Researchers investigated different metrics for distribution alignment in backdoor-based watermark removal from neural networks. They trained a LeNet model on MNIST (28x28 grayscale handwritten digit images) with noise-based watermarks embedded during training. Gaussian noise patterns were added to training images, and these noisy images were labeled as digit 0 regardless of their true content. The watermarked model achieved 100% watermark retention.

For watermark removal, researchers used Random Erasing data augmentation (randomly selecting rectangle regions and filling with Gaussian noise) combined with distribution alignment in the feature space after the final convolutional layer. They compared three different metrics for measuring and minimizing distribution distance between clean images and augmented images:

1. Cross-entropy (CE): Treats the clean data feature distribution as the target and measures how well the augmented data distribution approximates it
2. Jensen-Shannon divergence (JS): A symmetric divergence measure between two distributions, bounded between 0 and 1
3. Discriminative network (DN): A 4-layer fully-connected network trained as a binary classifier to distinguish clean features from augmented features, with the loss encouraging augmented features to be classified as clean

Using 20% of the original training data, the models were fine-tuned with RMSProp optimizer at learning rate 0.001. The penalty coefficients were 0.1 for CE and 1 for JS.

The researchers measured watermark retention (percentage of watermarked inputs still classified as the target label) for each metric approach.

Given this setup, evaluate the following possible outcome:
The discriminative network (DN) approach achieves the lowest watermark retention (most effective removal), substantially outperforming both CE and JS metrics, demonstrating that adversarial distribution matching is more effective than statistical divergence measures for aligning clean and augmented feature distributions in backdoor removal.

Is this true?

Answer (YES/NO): NO